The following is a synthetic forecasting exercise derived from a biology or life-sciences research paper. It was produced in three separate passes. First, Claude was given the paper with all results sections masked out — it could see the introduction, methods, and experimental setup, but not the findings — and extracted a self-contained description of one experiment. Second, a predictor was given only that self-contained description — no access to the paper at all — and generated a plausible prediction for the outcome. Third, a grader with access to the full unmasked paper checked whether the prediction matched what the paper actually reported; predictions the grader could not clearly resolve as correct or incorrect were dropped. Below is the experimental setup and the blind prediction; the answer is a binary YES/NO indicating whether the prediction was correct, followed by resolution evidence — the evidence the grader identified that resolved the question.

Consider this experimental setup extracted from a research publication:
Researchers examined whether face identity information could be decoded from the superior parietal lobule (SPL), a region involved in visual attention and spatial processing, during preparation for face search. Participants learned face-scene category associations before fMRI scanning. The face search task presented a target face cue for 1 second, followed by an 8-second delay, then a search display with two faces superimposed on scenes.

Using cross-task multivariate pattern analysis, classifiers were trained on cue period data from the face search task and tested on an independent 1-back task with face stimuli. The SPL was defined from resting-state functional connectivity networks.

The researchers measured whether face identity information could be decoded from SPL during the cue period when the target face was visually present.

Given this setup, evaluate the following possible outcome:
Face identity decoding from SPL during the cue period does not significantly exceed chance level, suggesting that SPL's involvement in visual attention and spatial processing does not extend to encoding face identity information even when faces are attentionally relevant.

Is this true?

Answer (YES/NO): NO